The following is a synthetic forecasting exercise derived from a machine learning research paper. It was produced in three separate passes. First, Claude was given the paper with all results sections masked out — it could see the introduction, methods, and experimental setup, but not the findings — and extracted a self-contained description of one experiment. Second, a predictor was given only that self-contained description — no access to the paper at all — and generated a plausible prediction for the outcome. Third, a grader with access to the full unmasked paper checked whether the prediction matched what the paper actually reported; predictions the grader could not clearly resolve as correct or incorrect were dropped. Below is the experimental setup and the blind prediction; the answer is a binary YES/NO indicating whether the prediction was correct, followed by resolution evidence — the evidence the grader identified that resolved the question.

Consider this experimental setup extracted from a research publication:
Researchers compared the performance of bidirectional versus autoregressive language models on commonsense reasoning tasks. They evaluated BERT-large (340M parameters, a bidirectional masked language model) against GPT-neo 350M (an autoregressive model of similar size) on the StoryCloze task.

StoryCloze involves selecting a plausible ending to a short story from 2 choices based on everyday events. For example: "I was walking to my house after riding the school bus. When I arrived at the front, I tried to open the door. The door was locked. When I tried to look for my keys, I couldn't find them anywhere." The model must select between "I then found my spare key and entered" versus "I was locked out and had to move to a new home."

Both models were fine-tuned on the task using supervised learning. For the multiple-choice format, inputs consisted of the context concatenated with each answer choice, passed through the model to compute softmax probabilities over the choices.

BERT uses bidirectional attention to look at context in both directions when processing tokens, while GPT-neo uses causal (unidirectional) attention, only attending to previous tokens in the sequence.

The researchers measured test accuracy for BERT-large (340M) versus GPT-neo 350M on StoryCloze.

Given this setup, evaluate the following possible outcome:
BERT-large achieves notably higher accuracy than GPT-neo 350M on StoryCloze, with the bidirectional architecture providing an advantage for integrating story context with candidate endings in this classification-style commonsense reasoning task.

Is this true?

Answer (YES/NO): YES